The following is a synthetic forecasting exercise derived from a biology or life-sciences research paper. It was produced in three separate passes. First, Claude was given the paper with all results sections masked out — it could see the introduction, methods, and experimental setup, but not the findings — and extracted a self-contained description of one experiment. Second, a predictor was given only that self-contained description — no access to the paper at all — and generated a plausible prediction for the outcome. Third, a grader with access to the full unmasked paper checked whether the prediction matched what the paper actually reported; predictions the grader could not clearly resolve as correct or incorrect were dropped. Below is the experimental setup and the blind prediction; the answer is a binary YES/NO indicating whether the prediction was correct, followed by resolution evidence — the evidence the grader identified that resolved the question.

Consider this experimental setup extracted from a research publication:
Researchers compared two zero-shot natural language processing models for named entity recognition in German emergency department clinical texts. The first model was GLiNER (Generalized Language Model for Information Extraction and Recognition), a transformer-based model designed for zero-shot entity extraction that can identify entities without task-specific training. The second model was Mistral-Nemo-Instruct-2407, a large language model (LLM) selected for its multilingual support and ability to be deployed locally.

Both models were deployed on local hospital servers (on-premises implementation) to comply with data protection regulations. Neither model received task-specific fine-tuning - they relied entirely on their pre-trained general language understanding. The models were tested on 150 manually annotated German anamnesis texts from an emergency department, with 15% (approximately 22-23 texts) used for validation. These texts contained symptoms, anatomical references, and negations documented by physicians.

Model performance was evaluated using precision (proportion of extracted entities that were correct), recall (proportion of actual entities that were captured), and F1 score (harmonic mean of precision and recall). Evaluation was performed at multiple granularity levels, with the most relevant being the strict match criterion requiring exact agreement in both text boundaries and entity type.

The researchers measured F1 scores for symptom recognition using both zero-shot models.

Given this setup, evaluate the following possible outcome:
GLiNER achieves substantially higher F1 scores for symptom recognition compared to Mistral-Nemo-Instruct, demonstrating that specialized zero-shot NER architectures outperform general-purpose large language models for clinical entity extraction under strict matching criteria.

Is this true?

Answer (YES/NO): YES